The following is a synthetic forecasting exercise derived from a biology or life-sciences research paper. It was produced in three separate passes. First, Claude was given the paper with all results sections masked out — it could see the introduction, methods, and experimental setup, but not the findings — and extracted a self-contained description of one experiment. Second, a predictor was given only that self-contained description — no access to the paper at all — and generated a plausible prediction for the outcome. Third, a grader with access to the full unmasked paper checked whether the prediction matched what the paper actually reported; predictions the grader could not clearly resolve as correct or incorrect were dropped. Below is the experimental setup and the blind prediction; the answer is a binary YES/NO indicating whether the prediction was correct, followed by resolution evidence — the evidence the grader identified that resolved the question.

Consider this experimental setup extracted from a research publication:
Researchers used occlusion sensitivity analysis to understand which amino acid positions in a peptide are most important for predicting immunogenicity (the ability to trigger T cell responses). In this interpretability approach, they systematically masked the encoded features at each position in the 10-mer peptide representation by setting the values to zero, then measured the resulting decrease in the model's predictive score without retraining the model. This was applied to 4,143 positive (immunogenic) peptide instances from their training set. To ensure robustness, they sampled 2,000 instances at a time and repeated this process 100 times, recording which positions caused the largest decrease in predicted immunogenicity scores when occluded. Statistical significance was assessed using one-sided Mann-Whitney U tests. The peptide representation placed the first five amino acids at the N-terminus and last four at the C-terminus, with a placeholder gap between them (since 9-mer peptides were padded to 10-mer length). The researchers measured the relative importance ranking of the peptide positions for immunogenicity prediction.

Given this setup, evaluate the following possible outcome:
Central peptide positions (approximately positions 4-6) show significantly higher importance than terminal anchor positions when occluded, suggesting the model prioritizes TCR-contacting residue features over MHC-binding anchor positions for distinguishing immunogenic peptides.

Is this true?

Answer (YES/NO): YES